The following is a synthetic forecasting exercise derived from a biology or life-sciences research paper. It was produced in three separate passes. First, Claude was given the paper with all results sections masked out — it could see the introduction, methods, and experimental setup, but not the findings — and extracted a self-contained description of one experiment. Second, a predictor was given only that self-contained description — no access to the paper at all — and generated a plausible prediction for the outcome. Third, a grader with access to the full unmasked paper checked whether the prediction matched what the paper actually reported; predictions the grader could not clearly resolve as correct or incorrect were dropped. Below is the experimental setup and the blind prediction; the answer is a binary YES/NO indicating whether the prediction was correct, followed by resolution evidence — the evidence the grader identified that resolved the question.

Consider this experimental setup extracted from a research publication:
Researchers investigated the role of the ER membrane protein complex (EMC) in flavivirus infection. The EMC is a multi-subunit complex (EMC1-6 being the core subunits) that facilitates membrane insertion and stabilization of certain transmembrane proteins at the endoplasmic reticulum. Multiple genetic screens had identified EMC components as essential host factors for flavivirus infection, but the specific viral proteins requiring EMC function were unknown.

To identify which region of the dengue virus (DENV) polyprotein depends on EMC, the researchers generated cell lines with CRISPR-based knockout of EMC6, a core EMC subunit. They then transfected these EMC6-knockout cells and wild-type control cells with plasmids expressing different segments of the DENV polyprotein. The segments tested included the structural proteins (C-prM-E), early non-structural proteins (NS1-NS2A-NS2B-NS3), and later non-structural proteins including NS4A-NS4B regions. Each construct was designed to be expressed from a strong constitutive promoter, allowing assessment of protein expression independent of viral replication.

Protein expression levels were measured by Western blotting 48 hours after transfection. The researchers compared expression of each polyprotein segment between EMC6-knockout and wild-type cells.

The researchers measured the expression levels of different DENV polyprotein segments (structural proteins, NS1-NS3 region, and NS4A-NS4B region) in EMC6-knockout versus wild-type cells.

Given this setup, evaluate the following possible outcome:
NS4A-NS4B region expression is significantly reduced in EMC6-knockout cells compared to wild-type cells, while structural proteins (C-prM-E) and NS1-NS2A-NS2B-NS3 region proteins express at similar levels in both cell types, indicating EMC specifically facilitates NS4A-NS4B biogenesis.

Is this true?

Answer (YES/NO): YES